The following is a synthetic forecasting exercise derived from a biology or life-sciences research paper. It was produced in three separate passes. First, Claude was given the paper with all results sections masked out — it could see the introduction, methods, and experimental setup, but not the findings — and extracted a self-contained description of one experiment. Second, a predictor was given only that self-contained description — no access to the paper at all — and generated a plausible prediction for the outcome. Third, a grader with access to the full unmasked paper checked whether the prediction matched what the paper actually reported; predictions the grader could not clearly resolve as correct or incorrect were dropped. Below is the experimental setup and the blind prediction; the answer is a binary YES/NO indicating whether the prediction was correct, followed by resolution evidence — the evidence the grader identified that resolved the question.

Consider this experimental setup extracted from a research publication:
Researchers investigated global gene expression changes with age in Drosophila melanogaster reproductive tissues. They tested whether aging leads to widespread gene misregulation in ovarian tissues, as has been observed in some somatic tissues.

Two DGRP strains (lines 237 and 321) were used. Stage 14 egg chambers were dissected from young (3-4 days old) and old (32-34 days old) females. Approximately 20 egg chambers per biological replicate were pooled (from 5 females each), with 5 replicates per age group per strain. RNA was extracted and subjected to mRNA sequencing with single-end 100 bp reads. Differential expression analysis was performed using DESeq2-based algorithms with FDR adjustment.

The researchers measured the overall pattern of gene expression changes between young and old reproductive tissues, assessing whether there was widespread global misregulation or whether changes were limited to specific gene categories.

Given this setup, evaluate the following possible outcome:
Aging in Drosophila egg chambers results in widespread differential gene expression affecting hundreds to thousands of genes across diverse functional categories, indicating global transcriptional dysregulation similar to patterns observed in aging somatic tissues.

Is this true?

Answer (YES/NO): NO